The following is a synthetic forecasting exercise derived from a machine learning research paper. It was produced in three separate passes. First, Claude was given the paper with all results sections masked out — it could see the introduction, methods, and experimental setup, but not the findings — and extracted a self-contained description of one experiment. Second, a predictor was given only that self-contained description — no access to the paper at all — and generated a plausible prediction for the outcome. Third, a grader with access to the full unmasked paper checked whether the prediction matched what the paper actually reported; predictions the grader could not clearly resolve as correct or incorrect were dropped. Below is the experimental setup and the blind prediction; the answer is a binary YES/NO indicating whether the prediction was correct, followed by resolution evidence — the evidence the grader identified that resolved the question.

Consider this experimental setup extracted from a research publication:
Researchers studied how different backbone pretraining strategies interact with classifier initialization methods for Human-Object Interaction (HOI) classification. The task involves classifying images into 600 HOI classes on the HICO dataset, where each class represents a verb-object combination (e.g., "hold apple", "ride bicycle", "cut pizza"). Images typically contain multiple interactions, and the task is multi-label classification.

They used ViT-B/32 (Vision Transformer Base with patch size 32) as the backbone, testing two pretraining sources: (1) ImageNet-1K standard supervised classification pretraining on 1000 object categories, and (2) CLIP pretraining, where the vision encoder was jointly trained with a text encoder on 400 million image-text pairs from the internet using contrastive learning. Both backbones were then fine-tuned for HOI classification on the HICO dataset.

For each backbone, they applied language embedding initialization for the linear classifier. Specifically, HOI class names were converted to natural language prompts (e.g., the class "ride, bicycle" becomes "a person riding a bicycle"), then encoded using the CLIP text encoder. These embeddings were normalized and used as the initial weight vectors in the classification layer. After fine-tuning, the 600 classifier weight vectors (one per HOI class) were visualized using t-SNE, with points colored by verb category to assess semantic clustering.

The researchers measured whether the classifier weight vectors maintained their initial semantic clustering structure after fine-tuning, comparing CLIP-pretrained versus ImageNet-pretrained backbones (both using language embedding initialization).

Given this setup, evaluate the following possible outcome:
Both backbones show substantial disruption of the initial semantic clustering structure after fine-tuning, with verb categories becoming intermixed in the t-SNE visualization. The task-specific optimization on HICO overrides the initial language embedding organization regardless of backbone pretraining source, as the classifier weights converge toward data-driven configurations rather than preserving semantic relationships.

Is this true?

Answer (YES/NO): NO